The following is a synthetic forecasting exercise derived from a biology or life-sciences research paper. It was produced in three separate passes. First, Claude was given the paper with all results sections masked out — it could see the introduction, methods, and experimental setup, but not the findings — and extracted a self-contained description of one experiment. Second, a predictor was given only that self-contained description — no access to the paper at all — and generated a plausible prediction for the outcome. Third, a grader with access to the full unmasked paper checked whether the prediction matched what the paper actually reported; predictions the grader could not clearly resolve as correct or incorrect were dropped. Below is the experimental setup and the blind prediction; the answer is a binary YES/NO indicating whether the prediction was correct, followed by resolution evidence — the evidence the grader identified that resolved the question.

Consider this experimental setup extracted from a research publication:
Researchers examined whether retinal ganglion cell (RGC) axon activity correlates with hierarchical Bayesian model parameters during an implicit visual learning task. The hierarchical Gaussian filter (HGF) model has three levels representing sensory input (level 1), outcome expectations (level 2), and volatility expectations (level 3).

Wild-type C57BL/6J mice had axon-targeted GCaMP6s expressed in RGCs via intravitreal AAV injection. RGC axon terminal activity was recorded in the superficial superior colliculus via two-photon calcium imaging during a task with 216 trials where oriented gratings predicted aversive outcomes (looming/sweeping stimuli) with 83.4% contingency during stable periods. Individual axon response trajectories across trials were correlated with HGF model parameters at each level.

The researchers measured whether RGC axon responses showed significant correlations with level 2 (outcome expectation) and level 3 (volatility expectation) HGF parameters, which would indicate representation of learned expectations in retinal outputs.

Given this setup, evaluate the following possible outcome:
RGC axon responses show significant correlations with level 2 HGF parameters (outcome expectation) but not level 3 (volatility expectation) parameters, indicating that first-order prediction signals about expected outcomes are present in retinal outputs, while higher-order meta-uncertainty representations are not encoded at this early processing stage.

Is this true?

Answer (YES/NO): NO